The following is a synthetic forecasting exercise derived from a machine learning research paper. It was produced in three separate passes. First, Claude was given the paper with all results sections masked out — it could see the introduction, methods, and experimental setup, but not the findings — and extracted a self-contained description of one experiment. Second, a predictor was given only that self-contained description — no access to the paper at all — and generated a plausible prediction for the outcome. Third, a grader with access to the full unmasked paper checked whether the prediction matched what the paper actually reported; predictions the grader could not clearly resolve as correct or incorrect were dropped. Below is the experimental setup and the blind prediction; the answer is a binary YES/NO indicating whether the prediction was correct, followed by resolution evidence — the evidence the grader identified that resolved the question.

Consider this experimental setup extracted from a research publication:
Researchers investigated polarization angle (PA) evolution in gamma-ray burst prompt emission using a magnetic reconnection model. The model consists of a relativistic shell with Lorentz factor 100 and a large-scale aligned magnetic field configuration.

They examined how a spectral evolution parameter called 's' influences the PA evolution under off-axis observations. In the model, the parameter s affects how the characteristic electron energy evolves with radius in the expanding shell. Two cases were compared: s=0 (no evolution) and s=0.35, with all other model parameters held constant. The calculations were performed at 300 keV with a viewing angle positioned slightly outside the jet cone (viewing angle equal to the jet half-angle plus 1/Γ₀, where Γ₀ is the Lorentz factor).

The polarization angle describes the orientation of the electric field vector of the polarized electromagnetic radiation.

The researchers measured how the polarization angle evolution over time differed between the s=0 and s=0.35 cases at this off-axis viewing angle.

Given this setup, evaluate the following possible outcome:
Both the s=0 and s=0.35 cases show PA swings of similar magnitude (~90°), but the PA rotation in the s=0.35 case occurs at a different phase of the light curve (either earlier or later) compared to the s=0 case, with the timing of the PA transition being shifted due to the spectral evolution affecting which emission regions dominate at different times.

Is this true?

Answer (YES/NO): NO